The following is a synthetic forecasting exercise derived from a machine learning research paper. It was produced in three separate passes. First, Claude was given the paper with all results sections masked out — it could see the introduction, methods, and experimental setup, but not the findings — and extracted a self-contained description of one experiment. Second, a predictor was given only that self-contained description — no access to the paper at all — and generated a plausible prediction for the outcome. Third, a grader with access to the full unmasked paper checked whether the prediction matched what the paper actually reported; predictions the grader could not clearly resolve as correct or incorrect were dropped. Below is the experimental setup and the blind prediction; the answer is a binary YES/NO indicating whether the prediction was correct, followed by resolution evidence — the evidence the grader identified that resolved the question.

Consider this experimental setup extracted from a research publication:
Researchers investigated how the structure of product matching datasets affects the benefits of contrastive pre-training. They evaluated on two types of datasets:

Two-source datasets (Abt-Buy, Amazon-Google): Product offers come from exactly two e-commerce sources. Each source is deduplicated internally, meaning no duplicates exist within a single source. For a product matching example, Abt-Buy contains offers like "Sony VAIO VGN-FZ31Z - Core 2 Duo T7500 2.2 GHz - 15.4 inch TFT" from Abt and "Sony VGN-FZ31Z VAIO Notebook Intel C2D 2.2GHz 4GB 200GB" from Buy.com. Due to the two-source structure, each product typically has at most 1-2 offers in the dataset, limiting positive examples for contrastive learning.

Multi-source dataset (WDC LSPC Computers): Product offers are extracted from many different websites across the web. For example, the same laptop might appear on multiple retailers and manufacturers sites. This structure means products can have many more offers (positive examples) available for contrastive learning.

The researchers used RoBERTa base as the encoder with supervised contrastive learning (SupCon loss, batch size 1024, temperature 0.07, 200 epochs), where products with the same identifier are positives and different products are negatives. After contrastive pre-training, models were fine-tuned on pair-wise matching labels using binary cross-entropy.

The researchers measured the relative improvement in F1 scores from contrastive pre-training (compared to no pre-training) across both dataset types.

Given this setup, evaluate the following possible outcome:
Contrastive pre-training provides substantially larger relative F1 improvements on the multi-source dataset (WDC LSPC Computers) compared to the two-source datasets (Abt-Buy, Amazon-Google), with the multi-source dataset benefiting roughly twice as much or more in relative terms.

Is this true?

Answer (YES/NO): NO